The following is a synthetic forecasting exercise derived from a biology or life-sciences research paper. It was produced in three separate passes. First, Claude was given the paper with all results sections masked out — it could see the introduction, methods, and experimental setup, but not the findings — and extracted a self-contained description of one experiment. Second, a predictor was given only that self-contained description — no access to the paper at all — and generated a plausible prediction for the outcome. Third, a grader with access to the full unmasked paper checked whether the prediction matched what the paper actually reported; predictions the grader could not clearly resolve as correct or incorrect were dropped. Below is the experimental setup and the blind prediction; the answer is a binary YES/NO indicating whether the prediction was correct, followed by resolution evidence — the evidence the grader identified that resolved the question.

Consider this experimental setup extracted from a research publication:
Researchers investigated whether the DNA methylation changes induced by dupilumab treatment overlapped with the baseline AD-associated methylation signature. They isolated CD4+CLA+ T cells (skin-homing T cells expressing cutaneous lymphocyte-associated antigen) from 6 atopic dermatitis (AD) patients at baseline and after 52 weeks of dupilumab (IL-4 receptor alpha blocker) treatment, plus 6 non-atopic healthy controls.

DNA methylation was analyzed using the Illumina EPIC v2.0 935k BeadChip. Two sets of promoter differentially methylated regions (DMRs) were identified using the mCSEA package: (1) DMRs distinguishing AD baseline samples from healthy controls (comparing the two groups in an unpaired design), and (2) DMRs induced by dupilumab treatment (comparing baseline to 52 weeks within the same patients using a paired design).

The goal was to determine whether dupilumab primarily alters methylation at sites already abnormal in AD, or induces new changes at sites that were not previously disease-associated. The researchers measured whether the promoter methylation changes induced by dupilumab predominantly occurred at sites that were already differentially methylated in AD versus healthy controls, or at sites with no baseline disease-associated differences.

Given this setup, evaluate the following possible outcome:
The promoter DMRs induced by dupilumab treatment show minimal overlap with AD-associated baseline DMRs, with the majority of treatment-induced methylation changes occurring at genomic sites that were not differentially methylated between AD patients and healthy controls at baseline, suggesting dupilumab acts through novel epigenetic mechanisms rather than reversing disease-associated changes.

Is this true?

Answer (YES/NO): NO